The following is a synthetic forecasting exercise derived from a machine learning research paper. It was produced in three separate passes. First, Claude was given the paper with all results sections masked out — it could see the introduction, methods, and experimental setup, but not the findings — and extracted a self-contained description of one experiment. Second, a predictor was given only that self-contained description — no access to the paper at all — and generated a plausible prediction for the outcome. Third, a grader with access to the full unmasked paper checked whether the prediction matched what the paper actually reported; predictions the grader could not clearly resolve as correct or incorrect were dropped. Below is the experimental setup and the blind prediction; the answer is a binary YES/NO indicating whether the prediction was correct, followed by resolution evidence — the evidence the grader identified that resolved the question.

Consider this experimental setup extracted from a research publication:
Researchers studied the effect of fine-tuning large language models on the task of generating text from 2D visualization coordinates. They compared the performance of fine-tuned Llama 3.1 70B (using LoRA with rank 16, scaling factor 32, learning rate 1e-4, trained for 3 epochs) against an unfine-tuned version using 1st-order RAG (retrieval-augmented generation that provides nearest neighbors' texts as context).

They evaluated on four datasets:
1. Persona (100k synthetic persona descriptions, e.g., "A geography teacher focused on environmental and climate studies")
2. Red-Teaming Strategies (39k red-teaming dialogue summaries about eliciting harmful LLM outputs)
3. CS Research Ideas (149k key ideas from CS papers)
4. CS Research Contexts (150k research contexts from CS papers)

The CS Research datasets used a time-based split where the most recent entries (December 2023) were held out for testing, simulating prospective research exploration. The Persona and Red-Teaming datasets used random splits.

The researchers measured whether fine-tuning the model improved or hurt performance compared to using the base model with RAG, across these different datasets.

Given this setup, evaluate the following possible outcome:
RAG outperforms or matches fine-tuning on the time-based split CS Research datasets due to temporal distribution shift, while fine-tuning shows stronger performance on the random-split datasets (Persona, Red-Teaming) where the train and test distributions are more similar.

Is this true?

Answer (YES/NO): NO